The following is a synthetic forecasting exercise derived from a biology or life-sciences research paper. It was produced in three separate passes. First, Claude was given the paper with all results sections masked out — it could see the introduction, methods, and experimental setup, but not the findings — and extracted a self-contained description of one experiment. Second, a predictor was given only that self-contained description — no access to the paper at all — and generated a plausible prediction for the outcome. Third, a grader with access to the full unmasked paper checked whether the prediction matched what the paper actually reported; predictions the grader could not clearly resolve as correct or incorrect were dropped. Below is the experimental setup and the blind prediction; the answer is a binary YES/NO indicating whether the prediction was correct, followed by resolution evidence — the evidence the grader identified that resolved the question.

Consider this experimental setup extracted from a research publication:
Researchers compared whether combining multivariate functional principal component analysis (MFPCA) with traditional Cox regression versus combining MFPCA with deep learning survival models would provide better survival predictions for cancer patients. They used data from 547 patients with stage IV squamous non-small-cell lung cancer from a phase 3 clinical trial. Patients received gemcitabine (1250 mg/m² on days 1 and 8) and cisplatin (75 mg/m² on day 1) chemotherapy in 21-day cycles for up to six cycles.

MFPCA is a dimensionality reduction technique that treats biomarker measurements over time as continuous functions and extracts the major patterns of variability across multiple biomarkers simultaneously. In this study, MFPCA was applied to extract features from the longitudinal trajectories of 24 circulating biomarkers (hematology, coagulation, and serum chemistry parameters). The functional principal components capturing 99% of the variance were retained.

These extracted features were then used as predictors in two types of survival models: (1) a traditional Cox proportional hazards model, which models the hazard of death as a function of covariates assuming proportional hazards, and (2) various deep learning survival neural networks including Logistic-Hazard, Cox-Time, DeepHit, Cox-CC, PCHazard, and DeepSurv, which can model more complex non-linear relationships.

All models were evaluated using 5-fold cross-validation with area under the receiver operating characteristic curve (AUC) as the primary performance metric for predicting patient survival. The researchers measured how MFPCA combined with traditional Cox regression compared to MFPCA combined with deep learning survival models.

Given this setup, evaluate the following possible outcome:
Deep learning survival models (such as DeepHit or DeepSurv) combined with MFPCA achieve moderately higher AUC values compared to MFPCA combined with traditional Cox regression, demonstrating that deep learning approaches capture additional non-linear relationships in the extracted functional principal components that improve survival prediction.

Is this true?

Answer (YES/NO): NO